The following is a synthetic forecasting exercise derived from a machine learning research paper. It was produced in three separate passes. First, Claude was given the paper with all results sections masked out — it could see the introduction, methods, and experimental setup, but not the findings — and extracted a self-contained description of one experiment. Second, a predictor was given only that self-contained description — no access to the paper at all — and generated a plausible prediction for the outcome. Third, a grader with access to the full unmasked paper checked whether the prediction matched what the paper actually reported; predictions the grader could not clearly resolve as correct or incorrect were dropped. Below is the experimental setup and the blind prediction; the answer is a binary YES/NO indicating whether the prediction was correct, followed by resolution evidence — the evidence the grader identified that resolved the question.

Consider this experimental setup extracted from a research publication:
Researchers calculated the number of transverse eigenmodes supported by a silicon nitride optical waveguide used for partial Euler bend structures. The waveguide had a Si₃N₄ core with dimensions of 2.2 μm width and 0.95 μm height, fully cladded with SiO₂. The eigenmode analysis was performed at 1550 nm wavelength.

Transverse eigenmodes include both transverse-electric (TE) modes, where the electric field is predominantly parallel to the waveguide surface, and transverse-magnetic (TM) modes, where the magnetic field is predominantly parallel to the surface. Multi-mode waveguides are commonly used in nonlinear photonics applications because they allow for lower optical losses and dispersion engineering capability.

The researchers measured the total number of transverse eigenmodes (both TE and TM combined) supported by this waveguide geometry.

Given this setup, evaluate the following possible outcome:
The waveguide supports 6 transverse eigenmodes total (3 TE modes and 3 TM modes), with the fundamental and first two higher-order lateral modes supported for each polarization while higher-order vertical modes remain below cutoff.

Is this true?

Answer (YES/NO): NO